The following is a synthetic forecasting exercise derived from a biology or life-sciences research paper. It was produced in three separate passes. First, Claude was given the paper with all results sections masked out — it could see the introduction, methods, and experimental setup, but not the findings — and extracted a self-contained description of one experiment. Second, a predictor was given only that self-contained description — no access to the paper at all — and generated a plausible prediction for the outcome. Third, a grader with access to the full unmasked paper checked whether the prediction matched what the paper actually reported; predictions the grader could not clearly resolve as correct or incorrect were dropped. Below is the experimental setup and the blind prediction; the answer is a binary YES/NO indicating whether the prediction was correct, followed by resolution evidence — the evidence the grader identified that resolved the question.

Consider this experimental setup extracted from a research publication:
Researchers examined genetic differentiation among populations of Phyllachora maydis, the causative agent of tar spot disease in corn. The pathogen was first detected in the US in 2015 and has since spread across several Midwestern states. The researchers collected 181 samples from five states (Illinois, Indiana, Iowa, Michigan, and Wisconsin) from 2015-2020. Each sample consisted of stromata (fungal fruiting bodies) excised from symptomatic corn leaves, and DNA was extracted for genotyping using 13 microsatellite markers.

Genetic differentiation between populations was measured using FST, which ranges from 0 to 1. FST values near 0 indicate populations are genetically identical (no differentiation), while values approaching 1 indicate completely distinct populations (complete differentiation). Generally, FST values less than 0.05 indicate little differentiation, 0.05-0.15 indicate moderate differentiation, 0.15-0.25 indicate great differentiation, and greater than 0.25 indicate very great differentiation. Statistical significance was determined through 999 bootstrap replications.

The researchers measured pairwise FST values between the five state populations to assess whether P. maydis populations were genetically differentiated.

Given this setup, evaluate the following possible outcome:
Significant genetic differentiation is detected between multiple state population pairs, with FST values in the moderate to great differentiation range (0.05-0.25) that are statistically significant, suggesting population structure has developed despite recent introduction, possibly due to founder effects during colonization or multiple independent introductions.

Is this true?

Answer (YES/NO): YES